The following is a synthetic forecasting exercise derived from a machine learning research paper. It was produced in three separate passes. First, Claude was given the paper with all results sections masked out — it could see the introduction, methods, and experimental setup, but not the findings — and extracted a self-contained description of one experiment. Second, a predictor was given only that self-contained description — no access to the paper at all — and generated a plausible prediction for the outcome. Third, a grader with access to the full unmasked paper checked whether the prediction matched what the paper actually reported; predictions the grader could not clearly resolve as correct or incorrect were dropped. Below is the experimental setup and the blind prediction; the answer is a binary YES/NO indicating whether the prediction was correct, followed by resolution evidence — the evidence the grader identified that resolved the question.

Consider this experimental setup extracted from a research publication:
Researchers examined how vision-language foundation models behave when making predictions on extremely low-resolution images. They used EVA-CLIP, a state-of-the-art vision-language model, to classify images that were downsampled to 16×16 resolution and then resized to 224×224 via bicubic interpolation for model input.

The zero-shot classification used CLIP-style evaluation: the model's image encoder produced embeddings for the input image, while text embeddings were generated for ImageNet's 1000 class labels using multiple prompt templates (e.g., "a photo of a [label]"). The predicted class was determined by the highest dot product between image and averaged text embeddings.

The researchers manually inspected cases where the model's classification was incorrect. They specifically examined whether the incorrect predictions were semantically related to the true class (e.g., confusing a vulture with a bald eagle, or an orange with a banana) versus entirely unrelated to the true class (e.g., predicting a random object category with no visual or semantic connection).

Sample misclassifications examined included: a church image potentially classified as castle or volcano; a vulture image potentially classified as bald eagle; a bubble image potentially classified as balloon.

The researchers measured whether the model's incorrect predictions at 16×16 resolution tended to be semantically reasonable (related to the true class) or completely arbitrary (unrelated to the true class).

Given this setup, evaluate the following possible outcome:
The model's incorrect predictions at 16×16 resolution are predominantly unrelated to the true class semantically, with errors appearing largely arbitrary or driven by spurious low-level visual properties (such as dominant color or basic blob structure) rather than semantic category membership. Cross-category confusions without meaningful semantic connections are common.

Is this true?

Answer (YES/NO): NO